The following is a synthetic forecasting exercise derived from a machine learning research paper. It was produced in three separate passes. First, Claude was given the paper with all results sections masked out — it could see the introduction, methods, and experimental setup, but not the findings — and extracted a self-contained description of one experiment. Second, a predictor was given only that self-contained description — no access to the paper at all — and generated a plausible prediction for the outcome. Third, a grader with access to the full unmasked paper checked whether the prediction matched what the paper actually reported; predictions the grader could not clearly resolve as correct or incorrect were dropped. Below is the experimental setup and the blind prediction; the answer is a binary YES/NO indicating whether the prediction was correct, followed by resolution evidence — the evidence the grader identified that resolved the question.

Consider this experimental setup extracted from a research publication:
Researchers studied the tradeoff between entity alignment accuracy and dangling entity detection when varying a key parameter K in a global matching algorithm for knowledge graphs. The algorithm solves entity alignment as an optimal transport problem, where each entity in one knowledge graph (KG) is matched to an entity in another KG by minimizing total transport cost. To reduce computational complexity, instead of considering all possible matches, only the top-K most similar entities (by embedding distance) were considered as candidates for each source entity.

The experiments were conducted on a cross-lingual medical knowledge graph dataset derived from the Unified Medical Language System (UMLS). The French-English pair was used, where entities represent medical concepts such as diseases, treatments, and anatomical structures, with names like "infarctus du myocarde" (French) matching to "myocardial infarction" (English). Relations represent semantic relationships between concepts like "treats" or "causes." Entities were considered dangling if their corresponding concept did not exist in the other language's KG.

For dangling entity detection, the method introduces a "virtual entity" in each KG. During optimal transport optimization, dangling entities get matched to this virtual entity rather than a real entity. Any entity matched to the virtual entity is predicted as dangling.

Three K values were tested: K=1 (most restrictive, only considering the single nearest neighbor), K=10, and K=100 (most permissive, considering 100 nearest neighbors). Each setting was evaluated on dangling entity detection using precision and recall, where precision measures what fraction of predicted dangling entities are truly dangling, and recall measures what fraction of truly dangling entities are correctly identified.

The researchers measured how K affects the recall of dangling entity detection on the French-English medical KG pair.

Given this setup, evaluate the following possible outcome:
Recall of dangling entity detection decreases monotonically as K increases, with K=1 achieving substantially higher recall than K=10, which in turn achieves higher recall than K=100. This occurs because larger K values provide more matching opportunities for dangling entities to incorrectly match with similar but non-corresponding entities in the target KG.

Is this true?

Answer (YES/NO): YES